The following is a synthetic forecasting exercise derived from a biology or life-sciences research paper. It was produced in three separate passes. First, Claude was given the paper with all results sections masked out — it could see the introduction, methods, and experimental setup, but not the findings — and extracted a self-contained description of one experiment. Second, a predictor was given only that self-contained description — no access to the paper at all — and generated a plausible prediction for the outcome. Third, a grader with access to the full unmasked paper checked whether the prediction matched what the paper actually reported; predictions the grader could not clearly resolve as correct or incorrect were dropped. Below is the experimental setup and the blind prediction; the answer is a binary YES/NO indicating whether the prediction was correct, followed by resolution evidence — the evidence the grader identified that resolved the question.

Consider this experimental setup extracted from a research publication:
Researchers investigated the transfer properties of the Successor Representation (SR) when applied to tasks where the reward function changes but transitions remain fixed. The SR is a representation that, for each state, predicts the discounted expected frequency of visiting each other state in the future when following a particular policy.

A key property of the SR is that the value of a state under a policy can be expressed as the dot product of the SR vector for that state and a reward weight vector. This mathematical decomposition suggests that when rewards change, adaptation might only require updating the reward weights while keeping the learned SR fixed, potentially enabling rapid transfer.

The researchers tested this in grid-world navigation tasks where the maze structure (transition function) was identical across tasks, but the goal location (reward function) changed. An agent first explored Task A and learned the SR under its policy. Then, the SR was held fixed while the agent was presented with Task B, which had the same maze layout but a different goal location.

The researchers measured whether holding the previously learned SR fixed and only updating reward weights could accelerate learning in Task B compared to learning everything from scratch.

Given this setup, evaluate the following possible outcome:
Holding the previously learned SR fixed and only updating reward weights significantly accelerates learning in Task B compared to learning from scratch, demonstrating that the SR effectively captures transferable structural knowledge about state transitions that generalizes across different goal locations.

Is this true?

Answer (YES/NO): YES